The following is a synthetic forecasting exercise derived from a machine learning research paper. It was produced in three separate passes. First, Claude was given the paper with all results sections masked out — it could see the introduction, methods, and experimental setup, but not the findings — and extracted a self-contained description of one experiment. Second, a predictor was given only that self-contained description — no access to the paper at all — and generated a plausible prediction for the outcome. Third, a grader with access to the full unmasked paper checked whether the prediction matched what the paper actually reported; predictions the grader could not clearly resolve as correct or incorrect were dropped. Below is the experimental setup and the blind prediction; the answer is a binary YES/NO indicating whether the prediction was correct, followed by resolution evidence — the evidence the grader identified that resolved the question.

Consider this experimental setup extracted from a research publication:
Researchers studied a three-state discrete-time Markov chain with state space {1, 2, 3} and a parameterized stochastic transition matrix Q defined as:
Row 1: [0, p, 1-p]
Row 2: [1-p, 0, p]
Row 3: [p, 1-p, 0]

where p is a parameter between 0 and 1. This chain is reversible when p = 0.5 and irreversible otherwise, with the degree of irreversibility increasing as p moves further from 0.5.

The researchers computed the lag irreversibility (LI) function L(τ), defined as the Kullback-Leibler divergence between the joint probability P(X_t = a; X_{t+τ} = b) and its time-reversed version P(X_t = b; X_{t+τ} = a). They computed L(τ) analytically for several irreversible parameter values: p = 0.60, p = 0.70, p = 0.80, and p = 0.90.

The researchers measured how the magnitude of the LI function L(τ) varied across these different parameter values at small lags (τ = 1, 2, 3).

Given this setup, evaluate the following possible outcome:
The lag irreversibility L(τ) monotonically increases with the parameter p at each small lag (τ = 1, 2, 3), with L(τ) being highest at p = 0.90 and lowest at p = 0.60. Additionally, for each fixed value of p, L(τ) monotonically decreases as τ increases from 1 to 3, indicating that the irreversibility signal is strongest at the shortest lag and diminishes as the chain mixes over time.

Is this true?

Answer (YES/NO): YES